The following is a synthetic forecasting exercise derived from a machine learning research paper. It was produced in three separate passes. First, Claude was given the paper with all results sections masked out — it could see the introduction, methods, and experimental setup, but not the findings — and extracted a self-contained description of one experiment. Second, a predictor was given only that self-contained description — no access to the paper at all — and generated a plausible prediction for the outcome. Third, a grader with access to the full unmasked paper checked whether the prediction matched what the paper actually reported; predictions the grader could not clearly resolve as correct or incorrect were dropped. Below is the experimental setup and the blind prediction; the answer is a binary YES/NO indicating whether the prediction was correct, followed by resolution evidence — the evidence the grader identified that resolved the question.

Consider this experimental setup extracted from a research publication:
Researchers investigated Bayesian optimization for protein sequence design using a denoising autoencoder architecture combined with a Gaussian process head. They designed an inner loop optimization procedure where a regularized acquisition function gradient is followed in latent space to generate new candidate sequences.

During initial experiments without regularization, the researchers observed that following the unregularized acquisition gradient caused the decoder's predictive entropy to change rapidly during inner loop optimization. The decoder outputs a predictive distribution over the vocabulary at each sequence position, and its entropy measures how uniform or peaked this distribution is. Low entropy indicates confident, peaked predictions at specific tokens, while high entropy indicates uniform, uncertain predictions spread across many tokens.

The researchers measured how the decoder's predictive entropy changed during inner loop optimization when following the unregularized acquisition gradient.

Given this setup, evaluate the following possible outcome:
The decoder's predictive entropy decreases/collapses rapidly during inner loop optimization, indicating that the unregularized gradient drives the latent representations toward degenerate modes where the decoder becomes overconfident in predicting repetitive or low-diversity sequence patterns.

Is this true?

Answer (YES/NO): NO